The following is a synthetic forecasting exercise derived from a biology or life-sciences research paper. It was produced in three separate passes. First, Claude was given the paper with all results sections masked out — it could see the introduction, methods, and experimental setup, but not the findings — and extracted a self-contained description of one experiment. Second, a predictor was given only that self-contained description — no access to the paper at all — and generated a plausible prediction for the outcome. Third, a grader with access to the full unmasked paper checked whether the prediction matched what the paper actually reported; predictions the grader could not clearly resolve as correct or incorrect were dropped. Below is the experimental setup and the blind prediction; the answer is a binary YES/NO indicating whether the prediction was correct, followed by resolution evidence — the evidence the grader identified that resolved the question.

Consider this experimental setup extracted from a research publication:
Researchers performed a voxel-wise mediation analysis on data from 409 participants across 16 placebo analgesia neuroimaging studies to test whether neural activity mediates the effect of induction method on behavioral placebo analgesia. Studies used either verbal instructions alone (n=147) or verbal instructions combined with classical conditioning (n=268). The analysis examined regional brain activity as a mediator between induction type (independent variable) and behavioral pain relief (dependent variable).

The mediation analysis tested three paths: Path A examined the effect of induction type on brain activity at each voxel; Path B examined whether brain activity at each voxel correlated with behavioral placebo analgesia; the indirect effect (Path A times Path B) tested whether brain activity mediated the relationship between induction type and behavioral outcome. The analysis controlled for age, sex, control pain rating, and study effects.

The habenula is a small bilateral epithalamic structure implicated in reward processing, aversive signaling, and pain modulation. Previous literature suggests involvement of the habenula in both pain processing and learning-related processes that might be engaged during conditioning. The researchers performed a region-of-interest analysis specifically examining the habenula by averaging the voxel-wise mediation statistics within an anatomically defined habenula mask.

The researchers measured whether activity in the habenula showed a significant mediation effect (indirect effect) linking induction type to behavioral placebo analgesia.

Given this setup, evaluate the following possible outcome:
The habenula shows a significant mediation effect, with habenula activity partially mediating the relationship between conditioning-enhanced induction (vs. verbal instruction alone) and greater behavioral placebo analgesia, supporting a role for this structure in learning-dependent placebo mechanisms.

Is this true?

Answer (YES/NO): NO